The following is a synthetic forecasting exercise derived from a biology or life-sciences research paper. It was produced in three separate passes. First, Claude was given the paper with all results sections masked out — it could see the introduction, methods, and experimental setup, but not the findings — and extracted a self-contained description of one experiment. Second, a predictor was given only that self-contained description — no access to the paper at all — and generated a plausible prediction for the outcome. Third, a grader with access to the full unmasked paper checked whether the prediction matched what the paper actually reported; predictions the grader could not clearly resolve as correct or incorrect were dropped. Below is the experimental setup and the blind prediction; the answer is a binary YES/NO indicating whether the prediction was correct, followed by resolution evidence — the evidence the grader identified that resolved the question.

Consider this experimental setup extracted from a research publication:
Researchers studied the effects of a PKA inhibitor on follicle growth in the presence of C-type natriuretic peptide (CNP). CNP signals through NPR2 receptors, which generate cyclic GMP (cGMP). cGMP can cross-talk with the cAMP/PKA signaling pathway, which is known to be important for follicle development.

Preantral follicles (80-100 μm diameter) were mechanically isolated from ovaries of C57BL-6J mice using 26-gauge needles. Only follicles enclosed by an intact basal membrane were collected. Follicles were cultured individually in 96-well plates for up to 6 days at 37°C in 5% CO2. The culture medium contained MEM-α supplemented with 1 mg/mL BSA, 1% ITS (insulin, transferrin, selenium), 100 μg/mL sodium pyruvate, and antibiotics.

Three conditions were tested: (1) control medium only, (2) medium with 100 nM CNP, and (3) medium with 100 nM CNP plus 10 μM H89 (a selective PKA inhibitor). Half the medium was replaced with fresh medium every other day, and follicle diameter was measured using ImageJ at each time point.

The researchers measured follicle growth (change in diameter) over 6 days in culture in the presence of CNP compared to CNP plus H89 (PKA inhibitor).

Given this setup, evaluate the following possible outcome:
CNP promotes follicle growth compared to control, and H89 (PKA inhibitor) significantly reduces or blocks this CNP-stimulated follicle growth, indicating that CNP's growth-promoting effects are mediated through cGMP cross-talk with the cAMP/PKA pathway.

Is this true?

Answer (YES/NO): YES